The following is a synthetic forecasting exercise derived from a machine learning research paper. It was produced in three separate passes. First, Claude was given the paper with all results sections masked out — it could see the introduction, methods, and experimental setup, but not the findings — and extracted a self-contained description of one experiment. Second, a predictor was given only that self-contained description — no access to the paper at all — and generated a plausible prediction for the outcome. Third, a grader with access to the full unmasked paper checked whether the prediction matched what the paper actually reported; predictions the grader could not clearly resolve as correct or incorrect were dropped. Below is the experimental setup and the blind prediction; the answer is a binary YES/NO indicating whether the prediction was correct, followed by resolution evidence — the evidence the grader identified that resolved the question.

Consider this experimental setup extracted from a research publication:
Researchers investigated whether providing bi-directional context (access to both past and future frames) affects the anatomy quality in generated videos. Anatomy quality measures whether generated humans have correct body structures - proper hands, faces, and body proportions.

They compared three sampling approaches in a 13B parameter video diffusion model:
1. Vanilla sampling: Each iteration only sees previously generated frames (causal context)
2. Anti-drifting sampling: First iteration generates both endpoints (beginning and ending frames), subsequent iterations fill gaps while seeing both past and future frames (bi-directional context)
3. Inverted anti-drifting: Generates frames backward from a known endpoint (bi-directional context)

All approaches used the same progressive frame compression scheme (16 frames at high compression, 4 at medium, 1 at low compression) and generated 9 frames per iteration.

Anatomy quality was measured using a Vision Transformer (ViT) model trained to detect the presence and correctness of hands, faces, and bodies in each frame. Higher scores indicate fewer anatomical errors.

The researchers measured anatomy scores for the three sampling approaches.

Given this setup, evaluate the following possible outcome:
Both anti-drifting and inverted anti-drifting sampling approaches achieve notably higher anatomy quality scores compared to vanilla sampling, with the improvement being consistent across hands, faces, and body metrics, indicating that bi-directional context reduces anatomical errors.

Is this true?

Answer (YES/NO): NO